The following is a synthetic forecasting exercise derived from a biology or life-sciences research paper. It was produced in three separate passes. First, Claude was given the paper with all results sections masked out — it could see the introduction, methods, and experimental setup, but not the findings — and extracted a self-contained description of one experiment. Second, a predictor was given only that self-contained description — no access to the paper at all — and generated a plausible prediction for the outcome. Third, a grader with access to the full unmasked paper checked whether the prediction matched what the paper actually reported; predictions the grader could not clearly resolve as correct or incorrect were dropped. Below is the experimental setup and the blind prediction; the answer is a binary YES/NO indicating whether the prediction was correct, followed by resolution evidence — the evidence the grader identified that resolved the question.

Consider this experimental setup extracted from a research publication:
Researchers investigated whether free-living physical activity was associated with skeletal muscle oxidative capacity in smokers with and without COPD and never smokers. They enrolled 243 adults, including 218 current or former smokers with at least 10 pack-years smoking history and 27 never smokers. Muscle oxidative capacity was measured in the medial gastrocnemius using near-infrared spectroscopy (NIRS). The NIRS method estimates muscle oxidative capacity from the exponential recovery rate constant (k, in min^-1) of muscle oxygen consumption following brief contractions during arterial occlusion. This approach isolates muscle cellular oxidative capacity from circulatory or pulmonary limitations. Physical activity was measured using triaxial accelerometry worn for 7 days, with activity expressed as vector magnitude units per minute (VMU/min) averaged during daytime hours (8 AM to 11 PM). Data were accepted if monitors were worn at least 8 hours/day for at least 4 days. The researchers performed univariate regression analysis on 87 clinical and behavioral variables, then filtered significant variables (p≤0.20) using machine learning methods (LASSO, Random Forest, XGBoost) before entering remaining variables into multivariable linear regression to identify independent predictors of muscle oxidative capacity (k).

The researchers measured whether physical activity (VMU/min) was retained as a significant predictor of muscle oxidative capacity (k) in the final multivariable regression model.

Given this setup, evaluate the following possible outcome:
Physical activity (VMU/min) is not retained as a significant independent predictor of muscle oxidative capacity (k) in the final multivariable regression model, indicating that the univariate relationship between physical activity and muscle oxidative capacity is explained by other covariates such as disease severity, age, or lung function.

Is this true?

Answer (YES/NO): YES